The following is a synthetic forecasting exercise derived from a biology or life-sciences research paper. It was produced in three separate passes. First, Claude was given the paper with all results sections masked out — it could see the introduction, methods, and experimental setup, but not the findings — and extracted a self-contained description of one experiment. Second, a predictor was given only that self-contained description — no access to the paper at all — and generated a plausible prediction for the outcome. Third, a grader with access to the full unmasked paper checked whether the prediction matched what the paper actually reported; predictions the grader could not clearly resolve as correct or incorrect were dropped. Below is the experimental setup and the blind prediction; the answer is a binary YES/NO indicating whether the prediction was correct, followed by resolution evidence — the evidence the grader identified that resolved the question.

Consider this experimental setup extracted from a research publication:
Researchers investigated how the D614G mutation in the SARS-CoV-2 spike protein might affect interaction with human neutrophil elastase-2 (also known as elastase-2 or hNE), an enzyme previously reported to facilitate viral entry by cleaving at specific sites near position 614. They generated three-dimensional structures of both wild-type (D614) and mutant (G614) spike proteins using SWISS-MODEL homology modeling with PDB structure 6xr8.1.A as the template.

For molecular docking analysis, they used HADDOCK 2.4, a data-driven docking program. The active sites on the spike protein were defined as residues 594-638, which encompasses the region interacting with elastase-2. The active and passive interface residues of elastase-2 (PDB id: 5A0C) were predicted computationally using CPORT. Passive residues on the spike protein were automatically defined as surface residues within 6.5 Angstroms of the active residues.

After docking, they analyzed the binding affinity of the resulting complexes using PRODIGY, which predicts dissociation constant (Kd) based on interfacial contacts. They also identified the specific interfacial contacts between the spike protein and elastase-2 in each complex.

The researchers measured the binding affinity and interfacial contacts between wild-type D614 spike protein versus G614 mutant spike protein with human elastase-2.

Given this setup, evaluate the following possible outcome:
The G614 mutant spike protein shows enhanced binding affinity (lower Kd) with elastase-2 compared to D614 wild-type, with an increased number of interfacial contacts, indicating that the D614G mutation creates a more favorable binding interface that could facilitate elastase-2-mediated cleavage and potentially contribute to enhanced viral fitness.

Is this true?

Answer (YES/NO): YES